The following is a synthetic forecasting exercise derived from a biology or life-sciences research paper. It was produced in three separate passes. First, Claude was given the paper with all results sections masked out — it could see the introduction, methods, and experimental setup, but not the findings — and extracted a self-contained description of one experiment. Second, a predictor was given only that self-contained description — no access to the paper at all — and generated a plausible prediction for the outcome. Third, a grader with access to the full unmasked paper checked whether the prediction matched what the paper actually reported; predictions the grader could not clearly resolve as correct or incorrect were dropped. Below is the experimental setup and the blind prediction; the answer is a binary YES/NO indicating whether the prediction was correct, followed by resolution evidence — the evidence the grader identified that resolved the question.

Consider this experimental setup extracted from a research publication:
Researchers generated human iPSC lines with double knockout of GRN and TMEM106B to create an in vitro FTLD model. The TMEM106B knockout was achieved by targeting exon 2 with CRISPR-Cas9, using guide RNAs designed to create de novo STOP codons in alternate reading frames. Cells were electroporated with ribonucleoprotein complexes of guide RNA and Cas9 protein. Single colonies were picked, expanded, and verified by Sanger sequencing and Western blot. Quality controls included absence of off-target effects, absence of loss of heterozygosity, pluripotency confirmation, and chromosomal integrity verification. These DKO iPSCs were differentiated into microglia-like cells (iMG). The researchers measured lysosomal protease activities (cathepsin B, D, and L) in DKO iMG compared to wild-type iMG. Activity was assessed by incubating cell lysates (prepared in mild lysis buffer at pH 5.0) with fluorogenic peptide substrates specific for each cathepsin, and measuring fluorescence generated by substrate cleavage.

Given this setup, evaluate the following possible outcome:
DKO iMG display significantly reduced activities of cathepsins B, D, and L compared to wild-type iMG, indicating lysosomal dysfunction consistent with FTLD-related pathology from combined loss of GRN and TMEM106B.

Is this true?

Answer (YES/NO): NO